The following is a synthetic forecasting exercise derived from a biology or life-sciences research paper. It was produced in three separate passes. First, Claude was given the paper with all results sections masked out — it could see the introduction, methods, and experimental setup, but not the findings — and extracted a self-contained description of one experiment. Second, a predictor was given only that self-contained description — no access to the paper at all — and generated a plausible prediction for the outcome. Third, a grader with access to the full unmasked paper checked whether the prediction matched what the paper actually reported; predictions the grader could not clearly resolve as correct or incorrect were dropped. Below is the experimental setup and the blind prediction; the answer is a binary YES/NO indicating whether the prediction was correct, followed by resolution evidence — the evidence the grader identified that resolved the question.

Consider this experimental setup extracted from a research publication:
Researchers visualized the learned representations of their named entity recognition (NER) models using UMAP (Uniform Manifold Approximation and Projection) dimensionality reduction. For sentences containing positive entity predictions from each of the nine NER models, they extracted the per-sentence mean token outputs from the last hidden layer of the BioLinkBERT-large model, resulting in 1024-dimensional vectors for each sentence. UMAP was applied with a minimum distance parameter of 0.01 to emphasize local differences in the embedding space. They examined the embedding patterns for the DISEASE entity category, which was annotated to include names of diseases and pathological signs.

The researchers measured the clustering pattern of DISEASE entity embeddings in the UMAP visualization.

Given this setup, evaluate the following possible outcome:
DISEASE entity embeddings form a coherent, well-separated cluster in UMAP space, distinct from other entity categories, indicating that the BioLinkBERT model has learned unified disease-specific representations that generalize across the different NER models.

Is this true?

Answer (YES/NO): NO